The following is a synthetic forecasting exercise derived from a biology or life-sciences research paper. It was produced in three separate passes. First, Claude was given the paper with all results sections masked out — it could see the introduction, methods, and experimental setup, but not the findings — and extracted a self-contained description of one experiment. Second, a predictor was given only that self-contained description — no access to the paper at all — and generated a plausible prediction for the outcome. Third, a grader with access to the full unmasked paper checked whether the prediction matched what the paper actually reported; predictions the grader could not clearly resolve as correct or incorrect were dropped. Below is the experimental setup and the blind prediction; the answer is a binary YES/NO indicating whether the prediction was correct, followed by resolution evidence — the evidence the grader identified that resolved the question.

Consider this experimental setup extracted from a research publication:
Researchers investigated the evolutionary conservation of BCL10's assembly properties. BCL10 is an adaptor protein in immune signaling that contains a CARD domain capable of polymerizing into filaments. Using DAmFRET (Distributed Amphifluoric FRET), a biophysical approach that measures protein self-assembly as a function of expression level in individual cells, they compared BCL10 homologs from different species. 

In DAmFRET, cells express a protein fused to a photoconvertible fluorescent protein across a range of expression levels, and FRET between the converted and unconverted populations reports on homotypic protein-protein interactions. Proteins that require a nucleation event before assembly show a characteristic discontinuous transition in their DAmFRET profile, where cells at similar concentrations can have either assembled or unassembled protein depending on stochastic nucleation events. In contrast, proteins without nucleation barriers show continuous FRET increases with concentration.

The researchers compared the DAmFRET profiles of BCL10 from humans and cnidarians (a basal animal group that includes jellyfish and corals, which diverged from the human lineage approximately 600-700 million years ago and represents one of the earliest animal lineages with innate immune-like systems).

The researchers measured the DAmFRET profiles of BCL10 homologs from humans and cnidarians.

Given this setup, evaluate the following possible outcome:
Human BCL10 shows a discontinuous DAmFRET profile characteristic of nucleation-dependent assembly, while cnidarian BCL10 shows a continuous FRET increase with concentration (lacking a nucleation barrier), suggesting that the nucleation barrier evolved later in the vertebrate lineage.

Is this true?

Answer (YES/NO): NO